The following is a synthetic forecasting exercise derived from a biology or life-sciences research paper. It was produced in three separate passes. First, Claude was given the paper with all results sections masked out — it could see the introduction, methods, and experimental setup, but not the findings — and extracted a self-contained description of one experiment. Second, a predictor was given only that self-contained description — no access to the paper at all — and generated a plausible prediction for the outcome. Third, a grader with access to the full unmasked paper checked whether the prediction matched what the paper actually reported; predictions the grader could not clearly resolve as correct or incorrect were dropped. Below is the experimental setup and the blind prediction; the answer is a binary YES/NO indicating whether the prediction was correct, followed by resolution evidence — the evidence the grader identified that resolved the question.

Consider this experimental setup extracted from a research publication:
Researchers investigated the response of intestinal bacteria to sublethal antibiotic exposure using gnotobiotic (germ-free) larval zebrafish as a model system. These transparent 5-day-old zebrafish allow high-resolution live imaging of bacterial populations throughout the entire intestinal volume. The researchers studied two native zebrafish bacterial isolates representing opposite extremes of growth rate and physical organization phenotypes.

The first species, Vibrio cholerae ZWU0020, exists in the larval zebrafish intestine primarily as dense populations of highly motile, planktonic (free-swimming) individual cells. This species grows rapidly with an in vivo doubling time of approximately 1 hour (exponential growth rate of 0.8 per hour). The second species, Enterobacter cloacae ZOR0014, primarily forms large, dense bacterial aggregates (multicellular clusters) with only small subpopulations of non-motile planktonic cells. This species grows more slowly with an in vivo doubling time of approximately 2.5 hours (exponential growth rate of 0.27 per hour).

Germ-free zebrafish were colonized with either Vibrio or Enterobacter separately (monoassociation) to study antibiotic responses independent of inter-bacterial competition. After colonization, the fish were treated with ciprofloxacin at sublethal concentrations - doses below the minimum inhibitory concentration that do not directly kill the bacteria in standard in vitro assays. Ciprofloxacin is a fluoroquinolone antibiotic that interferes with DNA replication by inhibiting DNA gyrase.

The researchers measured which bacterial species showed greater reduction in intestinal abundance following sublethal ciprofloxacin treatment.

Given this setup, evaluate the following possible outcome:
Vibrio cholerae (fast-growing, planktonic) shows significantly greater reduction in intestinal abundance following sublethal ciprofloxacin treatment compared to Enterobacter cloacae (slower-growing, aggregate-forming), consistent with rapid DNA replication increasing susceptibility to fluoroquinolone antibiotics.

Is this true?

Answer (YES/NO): NO